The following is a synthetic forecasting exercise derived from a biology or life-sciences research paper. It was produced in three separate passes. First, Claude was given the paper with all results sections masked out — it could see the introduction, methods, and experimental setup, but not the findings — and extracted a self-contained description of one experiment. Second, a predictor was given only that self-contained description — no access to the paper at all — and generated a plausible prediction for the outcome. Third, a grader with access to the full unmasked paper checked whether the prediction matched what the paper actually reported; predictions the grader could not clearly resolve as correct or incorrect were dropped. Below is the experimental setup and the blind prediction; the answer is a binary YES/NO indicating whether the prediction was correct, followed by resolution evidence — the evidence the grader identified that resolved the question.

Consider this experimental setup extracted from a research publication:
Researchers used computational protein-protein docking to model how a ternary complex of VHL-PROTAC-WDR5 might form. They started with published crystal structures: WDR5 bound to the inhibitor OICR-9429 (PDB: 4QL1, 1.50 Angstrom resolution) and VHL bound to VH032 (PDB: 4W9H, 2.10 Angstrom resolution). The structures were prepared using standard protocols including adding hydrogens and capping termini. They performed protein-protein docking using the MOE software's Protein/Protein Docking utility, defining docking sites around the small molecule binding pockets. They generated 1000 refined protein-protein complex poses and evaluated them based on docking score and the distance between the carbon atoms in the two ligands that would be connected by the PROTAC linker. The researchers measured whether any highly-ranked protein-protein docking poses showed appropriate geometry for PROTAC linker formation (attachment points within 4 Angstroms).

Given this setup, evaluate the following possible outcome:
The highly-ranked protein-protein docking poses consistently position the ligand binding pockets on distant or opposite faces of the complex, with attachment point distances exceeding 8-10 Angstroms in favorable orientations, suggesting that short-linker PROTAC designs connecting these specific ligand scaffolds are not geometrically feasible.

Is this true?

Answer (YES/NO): NO